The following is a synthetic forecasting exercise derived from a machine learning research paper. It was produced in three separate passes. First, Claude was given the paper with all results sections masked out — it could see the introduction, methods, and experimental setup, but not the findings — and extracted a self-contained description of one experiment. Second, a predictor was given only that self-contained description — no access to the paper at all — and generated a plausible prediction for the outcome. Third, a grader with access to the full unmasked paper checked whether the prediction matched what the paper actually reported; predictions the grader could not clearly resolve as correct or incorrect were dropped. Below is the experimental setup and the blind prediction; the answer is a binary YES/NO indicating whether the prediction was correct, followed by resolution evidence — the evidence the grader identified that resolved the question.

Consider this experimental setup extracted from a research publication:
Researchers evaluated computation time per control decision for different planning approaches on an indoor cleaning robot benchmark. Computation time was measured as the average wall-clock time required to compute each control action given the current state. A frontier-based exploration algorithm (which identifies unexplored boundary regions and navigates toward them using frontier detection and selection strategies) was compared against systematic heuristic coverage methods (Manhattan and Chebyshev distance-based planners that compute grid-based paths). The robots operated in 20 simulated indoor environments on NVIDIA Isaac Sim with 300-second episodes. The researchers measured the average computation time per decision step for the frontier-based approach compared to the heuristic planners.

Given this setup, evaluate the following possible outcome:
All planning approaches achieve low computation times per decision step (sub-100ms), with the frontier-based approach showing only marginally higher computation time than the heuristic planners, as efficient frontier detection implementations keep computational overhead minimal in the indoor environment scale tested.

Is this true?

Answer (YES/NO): NO